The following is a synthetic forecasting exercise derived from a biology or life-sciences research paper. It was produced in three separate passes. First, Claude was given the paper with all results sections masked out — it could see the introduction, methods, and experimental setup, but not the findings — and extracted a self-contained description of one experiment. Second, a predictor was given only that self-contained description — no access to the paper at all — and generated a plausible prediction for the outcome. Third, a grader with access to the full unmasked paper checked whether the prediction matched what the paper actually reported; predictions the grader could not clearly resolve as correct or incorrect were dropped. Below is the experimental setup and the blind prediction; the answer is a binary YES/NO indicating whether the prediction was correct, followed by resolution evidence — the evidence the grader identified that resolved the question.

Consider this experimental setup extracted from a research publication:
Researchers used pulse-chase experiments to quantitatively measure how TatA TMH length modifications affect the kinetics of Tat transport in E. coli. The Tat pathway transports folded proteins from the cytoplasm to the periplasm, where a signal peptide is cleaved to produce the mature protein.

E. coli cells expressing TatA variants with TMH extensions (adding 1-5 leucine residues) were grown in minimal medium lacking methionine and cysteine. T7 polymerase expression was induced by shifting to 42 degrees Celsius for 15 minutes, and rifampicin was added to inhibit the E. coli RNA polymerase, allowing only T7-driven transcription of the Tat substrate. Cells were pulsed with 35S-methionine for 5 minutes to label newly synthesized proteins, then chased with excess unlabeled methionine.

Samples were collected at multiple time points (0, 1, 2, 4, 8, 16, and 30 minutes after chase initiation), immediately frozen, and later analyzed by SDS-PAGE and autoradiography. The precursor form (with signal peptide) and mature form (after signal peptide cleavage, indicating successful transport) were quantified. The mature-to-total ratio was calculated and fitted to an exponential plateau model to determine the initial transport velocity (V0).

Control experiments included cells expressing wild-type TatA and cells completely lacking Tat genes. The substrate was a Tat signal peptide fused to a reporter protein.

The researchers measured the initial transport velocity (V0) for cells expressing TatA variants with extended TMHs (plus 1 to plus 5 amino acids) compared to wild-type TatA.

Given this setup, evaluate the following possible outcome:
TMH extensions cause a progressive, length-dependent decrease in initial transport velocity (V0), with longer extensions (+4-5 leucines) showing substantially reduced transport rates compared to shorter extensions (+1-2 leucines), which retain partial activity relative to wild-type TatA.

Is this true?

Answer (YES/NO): NO